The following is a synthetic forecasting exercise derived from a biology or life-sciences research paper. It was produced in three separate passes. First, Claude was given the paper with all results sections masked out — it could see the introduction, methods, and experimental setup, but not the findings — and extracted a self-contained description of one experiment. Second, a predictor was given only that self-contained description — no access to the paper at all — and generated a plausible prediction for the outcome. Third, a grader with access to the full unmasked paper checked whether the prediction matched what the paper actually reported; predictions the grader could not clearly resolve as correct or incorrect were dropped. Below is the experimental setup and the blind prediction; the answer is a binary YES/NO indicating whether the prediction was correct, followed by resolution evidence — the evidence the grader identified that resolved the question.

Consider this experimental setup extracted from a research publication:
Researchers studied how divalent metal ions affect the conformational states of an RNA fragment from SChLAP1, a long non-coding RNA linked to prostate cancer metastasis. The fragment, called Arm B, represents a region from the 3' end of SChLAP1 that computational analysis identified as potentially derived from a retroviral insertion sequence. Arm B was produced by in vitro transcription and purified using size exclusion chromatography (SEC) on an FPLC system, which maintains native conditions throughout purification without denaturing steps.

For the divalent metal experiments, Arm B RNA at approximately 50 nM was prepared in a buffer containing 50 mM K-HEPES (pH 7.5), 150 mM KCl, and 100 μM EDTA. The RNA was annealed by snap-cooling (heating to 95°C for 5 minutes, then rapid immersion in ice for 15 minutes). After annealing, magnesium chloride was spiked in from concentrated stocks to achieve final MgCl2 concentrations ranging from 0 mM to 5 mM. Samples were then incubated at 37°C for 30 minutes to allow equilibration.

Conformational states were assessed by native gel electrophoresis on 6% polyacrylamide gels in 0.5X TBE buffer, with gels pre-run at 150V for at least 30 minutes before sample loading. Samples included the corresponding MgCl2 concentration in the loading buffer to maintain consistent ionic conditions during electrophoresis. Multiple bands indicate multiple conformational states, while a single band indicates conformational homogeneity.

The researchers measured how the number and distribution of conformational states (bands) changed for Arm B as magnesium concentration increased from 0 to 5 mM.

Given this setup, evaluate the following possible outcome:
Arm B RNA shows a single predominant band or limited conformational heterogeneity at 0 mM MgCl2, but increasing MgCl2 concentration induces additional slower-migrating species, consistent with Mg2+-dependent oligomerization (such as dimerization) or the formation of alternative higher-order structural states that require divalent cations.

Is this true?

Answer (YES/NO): NO